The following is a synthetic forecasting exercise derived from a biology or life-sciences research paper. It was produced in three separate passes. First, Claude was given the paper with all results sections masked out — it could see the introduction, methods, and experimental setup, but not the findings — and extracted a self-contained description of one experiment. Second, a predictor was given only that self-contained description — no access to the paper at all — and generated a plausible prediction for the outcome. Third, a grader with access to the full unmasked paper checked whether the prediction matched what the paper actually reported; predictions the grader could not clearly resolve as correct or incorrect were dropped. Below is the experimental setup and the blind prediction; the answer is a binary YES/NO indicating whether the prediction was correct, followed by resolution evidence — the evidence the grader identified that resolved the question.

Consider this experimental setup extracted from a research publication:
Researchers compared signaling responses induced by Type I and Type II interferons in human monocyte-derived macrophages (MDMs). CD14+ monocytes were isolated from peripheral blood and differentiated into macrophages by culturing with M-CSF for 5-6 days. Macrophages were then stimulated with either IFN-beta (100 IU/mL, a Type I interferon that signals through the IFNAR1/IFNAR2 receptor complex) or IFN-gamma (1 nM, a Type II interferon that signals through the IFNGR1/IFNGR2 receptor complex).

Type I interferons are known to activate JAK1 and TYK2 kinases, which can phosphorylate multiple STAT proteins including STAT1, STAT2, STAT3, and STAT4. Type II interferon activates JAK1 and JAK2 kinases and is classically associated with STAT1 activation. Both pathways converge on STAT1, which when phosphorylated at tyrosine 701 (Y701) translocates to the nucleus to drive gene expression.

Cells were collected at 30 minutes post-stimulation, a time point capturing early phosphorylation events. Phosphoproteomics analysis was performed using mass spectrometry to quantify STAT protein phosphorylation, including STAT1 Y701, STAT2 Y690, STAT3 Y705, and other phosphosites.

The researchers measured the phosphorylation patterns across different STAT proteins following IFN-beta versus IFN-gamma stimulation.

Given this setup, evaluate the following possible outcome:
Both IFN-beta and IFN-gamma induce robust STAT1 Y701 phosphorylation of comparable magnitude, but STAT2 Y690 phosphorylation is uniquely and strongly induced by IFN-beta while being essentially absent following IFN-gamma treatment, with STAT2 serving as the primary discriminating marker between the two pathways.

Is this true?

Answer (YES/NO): NO